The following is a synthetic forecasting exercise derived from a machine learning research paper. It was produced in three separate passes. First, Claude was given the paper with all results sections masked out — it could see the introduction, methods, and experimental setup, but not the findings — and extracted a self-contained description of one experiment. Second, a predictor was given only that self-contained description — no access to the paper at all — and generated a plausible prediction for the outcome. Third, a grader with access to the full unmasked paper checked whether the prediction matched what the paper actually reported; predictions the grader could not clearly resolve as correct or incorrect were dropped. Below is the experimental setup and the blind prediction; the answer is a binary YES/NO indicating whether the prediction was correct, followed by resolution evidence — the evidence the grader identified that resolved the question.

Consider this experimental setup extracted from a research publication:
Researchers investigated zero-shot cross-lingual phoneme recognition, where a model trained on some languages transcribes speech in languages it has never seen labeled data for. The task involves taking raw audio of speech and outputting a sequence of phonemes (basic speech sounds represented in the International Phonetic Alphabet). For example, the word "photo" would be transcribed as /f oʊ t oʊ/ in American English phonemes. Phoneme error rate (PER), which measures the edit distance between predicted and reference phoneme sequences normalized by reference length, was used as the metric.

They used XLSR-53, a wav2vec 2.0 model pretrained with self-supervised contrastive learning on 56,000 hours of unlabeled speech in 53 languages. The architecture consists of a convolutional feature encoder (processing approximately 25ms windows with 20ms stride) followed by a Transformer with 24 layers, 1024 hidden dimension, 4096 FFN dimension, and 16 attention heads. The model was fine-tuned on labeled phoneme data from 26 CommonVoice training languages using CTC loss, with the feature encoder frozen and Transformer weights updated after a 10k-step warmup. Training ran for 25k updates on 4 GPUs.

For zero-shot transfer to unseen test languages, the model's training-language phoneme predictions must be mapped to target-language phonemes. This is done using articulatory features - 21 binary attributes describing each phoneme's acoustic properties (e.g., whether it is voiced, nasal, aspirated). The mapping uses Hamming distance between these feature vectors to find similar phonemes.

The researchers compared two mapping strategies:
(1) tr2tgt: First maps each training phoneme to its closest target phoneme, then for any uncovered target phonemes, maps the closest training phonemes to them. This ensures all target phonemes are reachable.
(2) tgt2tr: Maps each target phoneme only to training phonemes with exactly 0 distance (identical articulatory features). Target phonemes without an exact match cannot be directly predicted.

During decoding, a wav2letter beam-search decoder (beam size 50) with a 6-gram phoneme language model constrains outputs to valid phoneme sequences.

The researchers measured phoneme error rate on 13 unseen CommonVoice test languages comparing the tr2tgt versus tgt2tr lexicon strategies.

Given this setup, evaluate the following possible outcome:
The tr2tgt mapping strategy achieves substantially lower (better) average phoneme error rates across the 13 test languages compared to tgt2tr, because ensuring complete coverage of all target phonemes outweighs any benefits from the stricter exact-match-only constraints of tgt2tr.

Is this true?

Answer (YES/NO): NO